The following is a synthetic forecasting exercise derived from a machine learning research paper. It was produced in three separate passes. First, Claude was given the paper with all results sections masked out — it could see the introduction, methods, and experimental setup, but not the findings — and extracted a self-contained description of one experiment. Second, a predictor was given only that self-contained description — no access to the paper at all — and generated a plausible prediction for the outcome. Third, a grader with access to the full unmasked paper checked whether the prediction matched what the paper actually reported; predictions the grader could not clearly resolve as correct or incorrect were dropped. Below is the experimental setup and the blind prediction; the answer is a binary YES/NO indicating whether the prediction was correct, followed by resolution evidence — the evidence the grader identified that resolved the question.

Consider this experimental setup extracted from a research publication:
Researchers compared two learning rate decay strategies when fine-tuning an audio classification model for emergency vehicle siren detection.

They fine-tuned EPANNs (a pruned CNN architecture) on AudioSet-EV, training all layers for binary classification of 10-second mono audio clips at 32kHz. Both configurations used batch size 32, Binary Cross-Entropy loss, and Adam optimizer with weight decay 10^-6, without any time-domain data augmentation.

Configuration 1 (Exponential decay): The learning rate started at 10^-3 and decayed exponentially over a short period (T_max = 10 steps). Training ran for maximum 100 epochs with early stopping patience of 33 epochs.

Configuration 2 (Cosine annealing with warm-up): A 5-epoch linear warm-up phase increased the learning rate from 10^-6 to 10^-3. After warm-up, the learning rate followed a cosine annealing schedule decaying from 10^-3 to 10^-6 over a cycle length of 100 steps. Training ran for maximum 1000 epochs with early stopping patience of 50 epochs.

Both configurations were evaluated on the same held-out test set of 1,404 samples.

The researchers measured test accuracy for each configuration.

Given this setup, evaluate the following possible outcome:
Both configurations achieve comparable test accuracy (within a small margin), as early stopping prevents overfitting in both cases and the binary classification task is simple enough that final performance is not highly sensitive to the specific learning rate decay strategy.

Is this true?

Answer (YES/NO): NO